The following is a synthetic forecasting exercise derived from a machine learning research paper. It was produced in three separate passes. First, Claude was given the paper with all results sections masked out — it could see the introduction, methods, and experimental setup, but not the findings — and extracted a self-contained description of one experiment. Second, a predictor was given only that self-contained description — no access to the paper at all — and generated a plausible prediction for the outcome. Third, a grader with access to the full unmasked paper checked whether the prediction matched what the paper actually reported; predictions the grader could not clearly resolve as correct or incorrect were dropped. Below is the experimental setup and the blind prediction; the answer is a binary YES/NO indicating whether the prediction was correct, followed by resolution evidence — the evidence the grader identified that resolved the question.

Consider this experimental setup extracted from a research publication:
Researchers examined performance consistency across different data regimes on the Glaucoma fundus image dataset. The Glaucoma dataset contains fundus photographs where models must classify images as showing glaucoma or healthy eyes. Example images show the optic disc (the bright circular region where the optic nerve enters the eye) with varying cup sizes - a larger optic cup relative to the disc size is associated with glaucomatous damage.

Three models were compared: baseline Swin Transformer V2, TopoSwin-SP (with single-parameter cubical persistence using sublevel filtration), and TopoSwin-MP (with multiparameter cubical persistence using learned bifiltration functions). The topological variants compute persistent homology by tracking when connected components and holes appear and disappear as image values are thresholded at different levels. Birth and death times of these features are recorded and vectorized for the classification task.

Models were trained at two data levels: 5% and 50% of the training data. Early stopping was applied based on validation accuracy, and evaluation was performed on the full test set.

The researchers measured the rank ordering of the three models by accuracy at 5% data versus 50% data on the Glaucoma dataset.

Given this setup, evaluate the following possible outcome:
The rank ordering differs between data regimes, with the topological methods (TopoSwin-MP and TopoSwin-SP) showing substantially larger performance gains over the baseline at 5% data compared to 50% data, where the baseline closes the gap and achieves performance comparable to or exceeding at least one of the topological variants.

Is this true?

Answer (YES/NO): NO